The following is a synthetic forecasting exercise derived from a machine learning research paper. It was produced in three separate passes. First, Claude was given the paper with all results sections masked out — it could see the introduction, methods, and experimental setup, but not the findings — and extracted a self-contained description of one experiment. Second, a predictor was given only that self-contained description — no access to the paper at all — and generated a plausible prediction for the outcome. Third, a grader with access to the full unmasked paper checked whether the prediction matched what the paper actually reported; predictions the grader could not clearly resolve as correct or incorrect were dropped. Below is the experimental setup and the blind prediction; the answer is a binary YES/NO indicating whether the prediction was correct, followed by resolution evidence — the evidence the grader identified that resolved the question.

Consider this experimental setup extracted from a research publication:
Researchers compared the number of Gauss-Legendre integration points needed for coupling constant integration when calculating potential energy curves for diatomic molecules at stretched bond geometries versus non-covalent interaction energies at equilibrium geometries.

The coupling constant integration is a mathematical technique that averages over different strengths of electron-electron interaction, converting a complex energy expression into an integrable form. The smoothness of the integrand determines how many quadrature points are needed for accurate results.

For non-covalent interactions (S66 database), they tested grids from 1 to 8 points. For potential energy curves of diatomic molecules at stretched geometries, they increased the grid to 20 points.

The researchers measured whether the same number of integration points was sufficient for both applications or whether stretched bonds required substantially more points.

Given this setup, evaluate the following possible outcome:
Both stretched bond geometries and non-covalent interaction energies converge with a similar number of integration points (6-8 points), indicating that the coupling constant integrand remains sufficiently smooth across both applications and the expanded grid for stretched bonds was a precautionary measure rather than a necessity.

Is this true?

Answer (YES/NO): NO